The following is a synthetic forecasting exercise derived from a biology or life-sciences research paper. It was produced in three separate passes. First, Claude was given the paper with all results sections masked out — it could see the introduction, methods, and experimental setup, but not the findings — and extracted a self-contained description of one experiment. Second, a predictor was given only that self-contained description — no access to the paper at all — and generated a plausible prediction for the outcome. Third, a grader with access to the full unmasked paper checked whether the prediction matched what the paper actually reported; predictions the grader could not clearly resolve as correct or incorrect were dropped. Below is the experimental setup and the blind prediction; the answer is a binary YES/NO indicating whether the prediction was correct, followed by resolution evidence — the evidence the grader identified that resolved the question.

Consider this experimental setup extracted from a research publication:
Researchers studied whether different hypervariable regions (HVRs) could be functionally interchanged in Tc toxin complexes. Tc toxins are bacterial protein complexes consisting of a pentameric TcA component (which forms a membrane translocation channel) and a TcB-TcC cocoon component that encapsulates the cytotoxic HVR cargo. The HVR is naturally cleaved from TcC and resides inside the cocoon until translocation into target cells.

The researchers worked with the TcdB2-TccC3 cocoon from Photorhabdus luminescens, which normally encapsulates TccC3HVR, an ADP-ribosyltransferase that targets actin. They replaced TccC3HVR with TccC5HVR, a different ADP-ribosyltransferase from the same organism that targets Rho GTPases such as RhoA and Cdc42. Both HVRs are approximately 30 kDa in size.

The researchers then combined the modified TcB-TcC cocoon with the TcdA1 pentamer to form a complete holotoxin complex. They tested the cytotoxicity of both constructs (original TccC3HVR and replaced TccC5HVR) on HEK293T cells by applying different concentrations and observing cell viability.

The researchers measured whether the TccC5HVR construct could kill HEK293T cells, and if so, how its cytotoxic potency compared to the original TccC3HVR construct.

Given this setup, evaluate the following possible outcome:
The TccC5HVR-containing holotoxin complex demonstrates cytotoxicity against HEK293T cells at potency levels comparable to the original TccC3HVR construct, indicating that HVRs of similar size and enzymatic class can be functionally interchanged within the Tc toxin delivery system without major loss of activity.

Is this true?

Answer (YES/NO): NO